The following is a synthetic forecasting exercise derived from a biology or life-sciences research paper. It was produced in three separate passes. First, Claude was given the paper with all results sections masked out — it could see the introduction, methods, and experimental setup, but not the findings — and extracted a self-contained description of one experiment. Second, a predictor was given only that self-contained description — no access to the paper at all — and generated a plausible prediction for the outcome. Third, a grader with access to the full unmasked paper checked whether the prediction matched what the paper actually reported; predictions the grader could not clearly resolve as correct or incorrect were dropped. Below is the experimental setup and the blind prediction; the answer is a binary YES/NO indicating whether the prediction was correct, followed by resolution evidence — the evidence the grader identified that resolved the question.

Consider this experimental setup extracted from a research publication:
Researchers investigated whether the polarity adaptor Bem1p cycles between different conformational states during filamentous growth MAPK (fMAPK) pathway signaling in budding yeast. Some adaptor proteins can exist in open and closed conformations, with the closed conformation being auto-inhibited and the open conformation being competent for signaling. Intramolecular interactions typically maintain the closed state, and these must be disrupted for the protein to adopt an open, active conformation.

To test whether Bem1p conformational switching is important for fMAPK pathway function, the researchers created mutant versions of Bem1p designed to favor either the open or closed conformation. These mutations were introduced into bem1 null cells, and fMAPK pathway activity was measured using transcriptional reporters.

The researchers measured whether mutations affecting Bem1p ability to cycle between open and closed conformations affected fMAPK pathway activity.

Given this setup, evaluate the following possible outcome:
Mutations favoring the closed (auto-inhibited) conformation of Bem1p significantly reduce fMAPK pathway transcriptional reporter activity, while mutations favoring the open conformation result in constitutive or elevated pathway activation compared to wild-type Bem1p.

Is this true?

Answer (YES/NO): NO